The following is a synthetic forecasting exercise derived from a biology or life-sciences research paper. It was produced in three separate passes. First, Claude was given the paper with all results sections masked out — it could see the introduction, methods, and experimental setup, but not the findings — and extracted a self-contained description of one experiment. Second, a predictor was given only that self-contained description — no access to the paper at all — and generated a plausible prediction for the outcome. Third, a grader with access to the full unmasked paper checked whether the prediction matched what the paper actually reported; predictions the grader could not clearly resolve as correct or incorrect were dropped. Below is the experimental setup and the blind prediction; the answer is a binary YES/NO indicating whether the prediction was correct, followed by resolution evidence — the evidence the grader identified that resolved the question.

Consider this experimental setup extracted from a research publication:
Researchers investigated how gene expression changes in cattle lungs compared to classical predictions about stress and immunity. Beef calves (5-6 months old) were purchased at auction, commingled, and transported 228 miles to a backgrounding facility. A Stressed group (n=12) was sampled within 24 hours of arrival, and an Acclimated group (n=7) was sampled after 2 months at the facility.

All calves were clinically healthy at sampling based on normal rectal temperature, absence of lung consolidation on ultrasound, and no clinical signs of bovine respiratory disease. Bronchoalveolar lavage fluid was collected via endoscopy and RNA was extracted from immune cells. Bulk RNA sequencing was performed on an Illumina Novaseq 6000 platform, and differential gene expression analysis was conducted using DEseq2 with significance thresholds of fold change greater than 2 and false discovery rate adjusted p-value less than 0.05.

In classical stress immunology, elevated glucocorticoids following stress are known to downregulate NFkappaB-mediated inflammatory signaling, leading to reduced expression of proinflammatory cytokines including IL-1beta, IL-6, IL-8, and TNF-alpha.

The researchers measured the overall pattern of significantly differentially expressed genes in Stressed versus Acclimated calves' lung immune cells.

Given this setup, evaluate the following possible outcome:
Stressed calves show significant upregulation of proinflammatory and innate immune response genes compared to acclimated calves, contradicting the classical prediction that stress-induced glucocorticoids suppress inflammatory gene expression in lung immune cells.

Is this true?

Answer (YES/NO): YES